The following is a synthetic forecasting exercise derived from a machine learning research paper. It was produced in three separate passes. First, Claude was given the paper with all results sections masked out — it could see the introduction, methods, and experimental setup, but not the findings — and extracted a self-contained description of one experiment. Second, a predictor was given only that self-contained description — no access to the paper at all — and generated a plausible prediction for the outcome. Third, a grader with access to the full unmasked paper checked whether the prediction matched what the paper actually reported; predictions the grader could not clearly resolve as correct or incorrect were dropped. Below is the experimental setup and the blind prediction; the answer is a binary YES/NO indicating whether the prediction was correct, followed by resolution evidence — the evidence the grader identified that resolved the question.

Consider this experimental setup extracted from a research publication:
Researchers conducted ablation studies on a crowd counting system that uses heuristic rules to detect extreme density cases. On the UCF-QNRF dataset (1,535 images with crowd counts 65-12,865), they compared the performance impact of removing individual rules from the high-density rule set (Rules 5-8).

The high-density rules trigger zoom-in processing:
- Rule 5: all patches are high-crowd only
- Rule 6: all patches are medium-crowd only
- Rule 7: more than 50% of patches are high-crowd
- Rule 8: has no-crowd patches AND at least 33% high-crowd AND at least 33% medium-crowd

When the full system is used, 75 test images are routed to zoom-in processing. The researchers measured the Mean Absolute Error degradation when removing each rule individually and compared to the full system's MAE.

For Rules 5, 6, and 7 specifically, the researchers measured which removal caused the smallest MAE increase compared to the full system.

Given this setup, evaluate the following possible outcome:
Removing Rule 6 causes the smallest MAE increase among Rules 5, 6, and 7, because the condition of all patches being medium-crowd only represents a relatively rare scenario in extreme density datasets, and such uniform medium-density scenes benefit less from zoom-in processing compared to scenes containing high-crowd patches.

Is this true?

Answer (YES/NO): NO